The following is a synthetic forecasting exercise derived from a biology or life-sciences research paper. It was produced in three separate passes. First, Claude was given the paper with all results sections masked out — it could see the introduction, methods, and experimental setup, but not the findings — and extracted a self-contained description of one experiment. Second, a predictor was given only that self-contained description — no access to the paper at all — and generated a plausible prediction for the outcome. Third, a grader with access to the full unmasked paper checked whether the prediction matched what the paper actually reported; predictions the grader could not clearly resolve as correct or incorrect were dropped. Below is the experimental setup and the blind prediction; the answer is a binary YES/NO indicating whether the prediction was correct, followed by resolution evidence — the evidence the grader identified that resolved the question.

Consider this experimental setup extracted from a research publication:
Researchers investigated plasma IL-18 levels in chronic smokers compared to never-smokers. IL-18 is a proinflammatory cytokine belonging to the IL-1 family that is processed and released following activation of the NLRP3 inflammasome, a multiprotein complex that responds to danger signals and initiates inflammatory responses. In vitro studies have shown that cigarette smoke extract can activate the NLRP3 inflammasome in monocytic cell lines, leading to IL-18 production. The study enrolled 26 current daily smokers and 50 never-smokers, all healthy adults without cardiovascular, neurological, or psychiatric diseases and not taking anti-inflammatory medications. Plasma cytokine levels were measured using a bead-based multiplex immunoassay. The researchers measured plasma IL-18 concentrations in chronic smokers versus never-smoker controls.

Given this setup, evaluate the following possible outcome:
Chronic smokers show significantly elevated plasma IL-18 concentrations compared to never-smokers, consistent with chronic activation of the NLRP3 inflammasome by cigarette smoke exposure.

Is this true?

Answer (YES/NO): YES